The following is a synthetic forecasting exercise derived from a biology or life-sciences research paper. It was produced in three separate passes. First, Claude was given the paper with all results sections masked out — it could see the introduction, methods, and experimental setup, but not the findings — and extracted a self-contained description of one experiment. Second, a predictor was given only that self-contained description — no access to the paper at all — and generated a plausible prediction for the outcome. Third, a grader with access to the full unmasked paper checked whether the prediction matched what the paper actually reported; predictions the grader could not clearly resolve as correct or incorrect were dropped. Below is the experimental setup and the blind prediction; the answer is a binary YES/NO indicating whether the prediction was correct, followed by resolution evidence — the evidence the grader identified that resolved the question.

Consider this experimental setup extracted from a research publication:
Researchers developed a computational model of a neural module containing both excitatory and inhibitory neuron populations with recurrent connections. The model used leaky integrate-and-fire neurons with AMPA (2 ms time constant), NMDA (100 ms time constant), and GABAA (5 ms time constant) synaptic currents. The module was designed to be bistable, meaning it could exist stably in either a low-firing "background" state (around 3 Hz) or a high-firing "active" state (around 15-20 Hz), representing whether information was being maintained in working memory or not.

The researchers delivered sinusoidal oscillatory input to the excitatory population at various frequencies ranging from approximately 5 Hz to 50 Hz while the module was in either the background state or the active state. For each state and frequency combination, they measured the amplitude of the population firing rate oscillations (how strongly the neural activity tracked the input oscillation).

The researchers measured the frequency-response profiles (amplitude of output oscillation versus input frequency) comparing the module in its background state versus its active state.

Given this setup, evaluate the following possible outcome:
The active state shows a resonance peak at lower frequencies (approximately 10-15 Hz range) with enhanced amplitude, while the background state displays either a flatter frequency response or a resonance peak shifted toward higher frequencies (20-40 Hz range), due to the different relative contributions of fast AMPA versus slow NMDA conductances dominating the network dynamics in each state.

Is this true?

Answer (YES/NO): NO